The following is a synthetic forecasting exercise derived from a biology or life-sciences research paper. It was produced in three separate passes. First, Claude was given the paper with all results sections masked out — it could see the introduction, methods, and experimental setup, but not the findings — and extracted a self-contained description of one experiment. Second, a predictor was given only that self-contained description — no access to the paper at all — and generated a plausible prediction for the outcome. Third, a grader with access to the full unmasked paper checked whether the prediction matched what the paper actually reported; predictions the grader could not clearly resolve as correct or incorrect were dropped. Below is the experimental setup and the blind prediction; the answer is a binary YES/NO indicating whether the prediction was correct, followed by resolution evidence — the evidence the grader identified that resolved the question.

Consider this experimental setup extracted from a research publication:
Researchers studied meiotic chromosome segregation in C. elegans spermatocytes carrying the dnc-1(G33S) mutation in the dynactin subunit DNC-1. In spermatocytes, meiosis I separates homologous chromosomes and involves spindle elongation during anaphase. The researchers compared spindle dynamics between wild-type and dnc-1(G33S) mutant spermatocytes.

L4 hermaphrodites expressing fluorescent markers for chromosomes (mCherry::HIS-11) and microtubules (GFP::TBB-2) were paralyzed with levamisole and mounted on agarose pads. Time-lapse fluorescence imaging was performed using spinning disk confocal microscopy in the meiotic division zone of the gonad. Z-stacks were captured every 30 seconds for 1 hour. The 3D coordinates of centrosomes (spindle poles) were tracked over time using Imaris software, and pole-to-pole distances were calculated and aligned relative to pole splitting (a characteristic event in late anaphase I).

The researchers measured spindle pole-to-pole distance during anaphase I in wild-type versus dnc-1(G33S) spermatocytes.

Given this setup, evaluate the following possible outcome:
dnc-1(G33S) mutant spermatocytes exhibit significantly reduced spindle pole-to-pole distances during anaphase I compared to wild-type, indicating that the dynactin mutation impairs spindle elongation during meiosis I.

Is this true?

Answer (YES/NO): YES